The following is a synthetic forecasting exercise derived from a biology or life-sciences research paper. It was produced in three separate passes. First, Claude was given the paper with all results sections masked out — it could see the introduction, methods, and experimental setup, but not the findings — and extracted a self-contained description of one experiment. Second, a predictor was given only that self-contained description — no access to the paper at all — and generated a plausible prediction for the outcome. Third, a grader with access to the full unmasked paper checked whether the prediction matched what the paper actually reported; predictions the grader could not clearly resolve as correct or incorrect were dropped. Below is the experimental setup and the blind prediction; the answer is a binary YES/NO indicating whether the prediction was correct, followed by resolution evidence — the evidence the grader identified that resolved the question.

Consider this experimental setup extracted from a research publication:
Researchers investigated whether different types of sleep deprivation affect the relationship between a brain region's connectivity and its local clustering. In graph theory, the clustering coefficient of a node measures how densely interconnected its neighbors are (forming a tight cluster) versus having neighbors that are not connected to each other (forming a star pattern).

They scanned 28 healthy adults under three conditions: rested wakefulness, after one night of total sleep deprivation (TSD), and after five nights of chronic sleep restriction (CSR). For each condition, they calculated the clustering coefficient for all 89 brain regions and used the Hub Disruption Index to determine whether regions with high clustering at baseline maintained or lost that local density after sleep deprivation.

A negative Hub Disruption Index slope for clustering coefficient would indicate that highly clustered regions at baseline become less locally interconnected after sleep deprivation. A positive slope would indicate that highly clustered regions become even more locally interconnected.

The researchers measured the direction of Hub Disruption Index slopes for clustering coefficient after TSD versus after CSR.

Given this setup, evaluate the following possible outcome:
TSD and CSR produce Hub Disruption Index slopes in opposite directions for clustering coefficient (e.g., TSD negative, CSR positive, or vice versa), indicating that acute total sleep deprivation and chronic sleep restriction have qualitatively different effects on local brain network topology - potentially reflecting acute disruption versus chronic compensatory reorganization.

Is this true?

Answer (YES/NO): NO